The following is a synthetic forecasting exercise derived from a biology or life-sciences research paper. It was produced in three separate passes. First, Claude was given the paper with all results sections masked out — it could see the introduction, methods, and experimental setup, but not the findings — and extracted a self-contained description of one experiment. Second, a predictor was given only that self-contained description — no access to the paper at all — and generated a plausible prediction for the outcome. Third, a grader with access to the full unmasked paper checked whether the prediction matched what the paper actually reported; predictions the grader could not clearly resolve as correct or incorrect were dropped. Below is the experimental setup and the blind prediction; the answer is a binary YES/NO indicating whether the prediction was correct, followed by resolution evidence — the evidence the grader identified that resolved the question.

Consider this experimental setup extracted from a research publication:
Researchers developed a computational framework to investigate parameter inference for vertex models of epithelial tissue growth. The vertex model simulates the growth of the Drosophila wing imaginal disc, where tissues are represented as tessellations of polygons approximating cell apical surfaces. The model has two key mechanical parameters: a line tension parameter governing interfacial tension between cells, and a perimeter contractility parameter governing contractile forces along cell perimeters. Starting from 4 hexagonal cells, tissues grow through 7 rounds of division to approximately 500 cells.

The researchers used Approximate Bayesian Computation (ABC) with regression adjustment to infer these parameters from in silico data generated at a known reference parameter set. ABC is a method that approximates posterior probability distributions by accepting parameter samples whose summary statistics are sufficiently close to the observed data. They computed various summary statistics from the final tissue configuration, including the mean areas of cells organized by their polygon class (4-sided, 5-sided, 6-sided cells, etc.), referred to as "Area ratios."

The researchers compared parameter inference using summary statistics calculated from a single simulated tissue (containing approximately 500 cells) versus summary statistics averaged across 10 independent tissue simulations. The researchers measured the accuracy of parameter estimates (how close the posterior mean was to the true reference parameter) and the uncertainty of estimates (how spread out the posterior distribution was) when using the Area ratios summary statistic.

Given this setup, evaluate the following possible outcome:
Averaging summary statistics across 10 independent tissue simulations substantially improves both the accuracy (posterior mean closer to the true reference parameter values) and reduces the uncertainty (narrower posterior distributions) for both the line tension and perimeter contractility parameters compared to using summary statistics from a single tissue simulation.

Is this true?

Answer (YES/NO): YES